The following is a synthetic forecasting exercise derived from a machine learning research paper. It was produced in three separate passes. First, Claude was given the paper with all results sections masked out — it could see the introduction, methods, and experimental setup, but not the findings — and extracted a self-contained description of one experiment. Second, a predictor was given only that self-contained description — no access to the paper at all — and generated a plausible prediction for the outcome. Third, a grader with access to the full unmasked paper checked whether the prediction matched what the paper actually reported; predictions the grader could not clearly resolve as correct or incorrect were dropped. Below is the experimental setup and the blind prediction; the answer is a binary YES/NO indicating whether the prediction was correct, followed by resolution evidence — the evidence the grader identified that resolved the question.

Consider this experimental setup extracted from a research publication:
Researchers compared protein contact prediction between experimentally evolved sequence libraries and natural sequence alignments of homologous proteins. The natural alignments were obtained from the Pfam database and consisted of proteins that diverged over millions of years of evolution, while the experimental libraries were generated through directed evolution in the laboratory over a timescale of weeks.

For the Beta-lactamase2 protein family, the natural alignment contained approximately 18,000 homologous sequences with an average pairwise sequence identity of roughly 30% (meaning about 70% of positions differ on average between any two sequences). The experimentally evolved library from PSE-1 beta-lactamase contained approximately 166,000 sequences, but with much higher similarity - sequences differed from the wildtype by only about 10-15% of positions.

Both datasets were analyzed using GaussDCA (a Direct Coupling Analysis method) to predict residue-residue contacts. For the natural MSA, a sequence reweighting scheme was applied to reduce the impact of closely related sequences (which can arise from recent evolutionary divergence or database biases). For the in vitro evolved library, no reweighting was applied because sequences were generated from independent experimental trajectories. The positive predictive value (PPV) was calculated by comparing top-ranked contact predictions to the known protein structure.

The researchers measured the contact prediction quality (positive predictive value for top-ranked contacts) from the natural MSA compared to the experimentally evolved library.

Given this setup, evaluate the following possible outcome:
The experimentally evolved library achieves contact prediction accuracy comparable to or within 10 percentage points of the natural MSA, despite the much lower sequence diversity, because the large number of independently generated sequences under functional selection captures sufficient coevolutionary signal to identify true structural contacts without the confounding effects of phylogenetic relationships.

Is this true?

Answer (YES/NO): NO